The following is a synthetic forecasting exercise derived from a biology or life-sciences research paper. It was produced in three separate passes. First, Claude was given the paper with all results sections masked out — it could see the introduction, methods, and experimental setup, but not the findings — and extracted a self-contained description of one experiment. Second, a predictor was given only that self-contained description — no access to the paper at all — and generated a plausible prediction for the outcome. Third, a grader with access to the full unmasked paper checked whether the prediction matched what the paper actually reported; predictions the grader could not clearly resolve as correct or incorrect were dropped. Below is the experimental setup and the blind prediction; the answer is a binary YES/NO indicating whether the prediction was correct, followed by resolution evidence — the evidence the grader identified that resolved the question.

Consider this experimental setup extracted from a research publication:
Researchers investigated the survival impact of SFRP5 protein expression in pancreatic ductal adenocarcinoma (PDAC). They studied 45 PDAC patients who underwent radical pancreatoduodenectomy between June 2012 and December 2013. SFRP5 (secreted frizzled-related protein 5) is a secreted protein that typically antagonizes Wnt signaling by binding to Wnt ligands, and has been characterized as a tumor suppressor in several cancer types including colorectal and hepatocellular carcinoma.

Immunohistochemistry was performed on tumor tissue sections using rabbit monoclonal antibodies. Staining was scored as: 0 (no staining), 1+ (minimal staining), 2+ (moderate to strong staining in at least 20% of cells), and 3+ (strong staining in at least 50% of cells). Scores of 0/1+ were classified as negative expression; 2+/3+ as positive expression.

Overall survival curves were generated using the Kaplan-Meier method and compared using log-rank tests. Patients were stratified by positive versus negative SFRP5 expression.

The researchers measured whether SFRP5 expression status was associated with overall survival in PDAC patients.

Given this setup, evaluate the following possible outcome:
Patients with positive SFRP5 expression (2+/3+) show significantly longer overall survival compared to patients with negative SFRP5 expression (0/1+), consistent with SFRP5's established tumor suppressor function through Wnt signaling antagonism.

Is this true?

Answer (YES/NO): YES